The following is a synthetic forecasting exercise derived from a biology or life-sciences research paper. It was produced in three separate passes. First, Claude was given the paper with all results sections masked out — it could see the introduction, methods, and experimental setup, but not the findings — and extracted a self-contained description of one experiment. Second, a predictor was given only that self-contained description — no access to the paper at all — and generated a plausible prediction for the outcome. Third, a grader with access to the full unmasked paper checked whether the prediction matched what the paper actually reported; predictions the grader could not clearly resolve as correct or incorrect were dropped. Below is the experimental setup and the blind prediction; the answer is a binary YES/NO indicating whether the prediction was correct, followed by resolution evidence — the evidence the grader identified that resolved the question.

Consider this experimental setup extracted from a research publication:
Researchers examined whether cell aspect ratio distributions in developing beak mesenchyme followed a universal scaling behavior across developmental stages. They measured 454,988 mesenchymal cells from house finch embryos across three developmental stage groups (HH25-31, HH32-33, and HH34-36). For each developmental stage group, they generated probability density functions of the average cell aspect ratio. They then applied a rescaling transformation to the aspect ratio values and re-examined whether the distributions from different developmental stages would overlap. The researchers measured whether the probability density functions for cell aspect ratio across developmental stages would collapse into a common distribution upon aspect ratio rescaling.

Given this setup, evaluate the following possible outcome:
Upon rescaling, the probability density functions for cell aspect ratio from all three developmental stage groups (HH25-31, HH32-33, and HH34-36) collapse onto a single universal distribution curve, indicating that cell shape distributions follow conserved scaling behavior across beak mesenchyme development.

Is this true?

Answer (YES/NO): YES